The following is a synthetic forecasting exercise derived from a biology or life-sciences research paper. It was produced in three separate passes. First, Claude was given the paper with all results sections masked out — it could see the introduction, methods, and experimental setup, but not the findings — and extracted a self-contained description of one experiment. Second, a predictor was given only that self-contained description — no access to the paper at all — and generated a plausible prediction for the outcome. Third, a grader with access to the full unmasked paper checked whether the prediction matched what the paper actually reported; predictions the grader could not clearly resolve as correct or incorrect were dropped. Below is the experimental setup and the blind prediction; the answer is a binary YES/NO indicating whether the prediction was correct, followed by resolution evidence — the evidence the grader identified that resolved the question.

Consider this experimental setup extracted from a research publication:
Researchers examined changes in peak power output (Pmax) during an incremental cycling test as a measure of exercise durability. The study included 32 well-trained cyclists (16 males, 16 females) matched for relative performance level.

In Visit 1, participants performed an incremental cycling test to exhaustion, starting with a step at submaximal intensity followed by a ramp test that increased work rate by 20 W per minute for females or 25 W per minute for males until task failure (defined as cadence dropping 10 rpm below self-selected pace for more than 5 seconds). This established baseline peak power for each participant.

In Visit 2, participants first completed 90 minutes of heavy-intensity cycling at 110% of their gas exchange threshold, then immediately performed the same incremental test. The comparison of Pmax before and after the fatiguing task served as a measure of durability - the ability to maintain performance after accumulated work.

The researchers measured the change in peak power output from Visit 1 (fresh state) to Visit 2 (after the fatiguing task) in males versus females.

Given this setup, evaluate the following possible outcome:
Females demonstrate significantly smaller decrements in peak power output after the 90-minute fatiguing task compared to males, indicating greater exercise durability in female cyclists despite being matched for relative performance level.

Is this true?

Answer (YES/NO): NO